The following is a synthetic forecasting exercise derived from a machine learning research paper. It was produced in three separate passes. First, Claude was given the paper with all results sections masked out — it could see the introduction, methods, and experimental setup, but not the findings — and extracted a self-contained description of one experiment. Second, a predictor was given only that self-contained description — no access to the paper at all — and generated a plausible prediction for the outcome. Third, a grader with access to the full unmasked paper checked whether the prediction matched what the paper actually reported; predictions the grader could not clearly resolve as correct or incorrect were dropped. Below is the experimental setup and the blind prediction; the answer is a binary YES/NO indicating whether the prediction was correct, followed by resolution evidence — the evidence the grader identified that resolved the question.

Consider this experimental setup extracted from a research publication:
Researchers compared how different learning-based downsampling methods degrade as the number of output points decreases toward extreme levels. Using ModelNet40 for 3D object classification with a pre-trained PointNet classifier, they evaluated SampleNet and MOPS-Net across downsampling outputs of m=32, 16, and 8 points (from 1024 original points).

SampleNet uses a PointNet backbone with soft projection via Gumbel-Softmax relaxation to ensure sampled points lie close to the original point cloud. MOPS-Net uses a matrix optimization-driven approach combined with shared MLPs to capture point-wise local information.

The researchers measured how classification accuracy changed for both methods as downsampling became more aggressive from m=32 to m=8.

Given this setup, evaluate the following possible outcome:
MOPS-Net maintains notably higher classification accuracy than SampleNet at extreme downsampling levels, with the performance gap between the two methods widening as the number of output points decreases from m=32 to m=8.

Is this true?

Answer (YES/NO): YES